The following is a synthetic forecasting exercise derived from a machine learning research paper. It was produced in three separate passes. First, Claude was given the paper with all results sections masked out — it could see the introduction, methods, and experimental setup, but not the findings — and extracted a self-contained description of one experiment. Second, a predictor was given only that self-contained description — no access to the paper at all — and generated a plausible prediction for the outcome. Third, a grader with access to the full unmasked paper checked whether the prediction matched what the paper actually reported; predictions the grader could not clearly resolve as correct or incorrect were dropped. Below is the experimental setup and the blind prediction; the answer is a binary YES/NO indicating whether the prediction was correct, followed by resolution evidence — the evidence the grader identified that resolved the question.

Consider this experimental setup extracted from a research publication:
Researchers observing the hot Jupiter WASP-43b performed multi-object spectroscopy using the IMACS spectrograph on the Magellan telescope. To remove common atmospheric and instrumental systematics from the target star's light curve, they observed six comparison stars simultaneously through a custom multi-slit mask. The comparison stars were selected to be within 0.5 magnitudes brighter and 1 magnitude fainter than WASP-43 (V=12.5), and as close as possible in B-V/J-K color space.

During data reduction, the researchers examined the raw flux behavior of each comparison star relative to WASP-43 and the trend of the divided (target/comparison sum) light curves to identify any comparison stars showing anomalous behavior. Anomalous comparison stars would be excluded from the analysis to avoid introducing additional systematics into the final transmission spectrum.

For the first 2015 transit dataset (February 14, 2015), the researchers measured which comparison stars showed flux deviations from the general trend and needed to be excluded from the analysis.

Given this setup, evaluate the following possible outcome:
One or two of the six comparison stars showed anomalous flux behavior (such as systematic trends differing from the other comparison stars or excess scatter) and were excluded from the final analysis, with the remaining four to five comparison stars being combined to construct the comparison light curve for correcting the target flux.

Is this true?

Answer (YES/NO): YES